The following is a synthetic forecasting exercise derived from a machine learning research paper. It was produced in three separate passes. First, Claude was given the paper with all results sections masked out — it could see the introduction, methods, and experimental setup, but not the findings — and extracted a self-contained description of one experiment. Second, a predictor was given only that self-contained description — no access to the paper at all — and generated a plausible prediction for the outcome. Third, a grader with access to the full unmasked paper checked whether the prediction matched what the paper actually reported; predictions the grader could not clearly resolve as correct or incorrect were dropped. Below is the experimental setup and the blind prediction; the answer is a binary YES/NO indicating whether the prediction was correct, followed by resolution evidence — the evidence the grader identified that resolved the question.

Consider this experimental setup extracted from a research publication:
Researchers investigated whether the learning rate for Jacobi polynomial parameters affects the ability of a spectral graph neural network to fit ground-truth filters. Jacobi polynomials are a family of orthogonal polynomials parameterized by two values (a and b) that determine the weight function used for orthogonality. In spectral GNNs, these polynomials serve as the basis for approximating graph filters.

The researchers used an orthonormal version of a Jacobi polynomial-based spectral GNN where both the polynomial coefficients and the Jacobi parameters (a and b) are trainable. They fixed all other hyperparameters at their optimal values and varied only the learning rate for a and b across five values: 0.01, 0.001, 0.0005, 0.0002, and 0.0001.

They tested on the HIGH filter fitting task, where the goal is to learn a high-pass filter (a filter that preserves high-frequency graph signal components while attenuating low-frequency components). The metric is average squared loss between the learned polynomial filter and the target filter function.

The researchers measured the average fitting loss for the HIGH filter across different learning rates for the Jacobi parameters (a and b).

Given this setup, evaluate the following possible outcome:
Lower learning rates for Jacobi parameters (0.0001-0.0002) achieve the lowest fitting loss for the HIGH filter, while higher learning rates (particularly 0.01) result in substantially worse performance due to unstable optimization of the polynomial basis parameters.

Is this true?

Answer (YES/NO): YES